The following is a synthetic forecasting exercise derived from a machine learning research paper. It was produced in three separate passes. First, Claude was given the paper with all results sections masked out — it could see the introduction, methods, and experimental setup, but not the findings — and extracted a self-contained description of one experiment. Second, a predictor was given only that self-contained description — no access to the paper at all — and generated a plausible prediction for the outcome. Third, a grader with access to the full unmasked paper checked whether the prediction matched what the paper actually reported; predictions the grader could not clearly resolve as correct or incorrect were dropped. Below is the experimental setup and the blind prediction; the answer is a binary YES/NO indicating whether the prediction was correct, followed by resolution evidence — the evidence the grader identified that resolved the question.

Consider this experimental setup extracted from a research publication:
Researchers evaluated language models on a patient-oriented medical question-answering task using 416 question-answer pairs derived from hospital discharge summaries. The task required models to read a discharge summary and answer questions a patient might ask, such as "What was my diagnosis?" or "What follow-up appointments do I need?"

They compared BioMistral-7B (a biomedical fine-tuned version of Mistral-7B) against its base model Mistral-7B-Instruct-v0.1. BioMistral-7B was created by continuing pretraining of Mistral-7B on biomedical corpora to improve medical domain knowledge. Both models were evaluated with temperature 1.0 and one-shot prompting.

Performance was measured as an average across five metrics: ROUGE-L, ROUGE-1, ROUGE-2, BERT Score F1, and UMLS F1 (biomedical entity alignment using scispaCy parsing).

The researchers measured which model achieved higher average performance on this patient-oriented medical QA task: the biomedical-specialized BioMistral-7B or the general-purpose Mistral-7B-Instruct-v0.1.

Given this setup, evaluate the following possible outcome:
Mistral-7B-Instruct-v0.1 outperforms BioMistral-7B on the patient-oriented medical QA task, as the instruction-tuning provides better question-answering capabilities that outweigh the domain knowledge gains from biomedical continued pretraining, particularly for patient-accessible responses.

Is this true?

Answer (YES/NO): NO